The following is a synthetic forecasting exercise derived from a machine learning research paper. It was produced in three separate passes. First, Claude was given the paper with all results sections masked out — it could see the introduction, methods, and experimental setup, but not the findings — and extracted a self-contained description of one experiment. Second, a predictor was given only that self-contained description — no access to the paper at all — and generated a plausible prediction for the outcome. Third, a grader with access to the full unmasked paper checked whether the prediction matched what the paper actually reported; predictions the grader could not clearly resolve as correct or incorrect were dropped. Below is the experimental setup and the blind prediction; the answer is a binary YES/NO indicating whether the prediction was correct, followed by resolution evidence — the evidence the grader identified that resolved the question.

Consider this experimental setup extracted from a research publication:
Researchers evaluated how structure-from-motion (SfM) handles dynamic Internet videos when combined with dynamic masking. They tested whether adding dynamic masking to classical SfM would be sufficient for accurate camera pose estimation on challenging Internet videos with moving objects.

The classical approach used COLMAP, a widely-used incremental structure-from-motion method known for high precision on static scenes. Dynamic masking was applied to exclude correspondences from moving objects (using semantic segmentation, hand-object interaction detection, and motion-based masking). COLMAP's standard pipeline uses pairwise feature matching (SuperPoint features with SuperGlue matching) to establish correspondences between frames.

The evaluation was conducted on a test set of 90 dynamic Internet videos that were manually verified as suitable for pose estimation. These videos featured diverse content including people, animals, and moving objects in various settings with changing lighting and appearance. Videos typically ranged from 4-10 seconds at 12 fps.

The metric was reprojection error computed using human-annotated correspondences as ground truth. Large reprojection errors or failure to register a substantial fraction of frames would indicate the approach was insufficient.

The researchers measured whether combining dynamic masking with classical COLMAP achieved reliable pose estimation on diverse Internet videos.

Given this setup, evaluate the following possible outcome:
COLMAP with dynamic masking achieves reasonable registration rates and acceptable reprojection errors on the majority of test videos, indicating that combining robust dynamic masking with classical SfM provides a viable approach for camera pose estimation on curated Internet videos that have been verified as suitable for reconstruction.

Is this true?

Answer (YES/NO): NO